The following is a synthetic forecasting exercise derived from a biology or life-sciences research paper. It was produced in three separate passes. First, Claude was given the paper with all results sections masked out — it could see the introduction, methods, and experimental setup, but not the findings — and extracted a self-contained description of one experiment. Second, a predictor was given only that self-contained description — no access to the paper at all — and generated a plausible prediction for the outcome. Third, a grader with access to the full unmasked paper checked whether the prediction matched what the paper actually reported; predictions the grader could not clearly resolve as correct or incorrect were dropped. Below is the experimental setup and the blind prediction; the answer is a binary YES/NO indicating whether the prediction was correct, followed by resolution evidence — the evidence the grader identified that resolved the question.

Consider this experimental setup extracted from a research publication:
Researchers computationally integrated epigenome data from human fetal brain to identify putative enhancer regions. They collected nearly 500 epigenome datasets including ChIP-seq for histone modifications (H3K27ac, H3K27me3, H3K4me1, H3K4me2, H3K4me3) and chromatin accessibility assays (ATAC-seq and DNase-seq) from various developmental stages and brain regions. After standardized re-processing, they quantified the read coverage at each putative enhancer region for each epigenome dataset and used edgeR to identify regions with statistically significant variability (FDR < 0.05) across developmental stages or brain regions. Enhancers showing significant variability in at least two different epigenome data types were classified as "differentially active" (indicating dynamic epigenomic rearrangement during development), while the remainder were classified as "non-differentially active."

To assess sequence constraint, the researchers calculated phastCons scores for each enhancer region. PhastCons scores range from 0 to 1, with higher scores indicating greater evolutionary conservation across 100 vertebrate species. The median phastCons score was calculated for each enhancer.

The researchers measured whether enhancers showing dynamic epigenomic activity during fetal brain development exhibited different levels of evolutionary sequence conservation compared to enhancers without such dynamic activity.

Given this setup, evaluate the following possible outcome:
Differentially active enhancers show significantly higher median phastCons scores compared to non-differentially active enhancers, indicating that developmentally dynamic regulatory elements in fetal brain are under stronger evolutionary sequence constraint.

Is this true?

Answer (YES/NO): YES